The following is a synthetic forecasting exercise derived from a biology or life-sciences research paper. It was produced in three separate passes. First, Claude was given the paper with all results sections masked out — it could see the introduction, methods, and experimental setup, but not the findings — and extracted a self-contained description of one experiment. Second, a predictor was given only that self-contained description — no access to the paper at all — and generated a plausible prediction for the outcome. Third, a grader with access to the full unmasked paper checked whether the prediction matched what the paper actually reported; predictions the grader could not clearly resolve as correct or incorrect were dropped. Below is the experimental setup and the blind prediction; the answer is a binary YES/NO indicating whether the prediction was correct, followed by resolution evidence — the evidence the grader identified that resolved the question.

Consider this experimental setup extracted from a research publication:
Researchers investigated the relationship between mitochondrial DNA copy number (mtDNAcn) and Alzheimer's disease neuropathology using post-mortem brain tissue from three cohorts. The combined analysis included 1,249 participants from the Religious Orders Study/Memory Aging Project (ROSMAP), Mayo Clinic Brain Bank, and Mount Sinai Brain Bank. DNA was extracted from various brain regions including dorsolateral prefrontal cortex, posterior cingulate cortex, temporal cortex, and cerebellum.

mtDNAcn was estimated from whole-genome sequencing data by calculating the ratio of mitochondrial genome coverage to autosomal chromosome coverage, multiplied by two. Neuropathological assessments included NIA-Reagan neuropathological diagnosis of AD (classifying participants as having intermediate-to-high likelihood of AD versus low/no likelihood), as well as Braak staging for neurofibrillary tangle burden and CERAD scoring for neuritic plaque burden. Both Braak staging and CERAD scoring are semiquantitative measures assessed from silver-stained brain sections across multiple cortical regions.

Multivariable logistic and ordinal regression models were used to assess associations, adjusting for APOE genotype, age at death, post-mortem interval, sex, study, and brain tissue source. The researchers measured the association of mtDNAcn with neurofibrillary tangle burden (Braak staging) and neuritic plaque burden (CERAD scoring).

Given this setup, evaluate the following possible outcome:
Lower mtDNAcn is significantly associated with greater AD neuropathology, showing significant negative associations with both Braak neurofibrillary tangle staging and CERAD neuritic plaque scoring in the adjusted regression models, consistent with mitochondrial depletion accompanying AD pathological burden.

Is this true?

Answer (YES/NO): NO